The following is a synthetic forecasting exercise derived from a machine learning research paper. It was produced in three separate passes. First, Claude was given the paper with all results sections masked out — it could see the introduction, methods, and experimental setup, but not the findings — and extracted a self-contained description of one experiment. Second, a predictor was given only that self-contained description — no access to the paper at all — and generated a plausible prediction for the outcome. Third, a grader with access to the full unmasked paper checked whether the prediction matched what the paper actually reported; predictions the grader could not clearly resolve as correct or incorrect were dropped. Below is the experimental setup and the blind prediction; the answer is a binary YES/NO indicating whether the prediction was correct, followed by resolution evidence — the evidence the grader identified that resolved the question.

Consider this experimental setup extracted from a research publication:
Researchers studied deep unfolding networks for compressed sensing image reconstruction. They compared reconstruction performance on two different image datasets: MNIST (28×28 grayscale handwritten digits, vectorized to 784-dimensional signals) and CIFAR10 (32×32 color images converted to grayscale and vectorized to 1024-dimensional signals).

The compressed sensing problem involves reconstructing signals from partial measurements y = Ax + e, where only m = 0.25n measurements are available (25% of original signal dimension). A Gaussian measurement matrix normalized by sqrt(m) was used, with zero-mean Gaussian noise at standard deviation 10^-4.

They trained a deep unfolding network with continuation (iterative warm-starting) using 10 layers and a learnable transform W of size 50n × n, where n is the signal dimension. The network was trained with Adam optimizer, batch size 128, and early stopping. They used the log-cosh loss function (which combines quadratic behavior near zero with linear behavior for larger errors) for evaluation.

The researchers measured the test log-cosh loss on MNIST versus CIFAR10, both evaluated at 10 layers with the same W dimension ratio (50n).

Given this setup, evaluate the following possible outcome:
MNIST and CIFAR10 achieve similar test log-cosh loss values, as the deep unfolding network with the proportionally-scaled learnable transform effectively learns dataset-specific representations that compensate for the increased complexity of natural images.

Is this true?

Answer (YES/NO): NO